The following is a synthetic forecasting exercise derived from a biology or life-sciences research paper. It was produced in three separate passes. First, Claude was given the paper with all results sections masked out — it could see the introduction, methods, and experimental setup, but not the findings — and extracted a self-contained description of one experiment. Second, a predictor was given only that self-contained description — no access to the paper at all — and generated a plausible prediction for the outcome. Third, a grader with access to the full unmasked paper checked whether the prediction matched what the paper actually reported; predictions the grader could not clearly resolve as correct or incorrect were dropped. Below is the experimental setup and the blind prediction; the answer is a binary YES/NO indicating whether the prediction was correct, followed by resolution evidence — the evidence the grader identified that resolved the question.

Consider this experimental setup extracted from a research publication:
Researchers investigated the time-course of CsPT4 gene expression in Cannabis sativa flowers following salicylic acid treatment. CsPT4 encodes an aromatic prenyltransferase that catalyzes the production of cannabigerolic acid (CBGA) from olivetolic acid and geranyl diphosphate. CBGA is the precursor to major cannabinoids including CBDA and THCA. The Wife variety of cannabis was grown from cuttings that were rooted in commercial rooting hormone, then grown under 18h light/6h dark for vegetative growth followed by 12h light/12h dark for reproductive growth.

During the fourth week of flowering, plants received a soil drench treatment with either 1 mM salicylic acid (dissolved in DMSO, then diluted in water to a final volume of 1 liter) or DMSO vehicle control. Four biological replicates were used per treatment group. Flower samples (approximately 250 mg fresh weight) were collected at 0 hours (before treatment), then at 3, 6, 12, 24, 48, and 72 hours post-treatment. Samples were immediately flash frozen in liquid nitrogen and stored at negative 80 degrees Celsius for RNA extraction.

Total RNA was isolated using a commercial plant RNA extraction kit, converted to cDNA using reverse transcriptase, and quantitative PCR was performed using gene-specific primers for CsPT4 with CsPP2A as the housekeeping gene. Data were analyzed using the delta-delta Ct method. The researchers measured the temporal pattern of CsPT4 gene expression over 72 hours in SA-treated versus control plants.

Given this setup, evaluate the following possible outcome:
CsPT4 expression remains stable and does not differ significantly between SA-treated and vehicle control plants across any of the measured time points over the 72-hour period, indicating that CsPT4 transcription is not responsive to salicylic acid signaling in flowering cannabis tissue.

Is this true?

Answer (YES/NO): NO